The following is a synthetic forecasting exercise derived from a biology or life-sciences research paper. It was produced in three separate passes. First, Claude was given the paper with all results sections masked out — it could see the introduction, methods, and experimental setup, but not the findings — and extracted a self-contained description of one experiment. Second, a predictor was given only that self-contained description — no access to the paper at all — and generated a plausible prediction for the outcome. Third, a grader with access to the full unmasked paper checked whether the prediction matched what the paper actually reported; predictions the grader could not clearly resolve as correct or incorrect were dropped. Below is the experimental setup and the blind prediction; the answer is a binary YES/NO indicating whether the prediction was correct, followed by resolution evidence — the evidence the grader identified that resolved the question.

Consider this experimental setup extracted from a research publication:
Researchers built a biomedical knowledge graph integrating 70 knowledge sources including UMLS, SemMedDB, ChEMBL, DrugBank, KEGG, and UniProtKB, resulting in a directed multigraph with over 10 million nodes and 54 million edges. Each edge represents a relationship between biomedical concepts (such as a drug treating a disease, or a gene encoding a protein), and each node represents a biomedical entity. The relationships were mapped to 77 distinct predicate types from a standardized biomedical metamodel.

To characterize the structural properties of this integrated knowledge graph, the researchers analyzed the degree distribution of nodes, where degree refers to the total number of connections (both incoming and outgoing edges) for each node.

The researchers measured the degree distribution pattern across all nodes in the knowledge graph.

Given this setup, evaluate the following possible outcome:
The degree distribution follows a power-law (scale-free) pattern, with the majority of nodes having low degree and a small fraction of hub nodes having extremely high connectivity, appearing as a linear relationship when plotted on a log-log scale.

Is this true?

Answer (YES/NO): YES